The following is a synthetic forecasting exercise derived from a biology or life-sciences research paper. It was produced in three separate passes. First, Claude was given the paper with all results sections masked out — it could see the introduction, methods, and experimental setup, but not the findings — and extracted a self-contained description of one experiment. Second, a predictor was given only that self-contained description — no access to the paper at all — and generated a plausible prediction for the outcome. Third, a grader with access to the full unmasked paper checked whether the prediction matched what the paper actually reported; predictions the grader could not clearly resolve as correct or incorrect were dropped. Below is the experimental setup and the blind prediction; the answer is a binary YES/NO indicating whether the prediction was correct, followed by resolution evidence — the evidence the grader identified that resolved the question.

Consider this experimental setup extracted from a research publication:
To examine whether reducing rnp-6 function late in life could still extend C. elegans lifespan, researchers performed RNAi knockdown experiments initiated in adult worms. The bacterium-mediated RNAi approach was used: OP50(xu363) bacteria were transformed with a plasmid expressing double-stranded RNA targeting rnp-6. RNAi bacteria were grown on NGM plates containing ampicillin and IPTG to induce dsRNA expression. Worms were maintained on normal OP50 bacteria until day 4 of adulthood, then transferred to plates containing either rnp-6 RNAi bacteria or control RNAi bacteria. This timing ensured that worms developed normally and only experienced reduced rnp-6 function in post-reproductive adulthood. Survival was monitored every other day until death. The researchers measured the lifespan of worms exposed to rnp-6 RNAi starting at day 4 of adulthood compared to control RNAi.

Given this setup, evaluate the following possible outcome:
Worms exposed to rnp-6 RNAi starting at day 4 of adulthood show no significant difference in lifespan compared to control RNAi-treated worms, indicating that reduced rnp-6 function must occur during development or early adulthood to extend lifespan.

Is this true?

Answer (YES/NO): NO